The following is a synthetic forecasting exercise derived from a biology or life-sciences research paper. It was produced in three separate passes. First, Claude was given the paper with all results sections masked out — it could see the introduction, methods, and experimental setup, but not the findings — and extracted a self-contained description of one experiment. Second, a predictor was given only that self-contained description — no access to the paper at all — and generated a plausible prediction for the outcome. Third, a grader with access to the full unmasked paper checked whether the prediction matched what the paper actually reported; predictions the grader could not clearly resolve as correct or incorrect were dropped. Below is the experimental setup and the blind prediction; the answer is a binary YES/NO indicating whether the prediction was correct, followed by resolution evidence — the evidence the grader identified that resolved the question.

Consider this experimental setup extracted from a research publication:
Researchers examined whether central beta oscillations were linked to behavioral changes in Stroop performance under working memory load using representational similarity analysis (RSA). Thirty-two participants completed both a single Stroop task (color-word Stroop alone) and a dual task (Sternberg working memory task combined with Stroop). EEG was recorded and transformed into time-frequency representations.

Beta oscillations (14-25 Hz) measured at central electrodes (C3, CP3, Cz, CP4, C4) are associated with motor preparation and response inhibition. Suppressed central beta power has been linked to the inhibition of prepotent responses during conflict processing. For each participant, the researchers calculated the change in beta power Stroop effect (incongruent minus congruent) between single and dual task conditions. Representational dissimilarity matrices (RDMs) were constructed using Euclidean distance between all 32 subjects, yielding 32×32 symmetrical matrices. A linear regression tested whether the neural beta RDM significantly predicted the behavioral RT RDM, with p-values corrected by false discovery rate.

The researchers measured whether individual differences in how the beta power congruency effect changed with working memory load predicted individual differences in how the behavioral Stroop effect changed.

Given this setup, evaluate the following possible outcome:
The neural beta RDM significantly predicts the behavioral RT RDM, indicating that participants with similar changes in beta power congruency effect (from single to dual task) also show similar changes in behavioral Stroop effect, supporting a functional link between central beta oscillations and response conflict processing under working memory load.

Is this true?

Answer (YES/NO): NO